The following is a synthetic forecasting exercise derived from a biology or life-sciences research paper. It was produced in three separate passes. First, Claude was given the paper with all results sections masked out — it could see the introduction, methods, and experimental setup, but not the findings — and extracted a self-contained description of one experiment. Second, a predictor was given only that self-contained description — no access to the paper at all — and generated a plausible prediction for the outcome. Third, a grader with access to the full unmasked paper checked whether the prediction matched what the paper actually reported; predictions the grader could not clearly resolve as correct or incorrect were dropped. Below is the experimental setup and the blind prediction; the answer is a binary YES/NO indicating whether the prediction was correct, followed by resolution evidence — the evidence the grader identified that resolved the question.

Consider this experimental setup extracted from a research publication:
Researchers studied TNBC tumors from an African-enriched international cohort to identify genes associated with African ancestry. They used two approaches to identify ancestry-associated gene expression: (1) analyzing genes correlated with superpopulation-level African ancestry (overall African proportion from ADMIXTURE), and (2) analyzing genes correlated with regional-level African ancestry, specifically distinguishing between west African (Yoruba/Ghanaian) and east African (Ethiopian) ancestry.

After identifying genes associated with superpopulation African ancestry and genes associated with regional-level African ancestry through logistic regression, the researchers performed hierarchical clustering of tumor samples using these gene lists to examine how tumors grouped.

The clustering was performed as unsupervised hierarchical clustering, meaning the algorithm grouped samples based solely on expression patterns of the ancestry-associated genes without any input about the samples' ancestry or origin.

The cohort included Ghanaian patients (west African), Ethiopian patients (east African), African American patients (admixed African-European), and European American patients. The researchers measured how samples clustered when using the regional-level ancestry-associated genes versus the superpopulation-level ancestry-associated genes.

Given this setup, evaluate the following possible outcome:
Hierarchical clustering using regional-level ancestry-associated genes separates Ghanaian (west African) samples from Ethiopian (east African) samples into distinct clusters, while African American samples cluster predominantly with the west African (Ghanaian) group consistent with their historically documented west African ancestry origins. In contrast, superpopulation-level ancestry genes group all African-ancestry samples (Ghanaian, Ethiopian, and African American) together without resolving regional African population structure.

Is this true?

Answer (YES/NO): NO